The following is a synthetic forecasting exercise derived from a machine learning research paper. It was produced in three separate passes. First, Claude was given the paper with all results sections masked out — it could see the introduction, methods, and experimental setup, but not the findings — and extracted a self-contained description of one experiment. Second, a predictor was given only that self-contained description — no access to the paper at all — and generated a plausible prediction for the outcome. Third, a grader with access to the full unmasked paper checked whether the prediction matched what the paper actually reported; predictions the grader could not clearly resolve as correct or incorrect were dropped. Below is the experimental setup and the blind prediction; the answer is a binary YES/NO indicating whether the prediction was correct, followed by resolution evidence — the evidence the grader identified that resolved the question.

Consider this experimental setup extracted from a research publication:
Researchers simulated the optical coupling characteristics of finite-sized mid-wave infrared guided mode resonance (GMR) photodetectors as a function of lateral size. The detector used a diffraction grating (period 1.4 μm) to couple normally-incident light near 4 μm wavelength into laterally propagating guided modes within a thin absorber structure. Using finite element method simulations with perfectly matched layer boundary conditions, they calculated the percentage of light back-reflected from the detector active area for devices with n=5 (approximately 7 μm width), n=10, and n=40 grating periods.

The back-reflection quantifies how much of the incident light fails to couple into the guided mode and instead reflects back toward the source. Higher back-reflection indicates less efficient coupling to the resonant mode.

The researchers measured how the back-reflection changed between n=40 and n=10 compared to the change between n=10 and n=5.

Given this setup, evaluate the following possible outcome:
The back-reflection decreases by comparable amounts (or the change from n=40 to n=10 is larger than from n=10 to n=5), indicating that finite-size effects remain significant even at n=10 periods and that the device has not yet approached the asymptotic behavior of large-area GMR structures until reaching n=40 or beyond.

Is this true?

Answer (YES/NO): NO